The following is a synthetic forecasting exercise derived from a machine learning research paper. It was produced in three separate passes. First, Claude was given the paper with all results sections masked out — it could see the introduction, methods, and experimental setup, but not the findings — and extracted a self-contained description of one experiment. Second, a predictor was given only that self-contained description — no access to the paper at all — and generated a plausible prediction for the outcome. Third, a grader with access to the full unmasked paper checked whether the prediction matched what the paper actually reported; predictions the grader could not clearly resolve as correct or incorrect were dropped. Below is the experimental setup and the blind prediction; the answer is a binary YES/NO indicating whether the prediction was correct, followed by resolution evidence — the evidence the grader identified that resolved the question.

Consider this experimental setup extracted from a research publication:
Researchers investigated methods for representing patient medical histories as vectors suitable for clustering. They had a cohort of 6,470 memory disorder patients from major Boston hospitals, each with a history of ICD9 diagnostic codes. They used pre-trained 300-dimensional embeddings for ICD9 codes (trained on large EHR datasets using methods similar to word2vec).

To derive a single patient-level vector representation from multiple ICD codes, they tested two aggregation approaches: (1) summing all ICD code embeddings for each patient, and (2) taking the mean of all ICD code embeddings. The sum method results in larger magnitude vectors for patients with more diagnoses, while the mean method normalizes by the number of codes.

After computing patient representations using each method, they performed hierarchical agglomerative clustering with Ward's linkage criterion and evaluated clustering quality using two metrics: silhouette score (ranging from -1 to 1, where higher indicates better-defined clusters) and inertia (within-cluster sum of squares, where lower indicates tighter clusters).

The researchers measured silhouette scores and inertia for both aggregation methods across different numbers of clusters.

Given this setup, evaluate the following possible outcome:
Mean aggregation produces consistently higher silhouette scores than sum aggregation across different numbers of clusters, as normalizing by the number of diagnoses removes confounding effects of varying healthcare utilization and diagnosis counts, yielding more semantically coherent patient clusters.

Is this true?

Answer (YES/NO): NO